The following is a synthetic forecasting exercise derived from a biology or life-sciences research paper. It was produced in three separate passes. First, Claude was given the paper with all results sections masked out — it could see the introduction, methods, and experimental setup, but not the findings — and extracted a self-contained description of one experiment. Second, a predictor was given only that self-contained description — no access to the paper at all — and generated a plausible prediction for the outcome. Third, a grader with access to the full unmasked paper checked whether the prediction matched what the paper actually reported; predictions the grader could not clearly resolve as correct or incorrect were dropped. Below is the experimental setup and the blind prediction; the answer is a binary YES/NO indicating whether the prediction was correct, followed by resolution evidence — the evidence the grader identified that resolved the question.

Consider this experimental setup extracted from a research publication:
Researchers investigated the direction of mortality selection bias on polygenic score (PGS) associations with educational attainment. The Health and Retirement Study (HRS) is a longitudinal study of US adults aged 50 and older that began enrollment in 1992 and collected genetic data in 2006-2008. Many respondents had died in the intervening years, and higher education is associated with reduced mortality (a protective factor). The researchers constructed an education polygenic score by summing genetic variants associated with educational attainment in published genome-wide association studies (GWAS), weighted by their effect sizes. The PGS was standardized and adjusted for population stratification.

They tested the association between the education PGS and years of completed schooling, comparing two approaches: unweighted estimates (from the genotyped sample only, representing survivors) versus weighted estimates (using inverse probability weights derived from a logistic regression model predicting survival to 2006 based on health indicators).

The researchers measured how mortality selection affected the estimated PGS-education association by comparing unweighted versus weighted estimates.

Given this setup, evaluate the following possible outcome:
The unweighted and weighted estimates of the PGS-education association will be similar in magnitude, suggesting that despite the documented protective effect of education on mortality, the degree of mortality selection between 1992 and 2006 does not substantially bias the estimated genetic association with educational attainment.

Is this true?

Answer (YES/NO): YES